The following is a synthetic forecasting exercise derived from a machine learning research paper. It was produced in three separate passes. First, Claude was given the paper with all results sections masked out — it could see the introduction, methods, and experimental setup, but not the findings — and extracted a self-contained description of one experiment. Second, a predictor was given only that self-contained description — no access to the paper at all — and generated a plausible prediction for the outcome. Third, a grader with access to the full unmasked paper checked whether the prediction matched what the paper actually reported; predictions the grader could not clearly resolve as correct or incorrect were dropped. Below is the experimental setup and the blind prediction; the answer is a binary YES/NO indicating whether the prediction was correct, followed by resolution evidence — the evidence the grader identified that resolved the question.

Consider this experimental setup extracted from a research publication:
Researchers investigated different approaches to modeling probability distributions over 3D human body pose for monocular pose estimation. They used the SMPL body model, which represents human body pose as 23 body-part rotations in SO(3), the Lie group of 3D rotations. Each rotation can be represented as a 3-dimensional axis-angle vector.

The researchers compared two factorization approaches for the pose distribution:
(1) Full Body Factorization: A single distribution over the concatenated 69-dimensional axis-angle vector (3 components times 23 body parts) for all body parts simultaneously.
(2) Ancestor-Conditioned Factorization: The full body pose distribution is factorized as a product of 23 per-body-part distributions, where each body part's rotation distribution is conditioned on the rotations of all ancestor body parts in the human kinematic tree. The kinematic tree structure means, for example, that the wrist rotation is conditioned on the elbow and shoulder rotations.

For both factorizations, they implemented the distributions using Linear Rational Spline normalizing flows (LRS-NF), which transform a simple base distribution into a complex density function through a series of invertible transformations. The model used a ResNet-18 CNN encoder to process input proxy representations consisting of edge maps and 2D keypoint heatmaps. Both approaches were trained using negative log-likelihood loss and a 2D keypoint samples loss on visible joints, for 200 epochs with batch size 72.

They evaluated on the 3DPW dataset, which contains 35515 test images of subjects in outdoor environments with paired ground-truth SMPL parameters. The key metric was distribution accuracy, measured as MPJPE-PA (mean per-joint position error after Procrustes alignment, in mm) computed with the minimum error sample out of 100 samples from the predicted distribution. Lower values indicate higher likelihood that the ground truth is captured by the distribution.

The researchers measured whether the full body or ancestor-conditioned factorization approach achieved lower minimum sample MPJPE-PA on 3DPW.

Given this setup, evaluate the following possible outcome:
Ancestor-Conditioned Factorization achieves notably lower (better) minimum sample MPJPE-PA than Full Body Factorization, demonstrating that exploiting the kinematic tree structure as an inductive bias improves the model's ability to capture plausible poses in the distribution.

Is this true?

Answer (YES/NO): YES